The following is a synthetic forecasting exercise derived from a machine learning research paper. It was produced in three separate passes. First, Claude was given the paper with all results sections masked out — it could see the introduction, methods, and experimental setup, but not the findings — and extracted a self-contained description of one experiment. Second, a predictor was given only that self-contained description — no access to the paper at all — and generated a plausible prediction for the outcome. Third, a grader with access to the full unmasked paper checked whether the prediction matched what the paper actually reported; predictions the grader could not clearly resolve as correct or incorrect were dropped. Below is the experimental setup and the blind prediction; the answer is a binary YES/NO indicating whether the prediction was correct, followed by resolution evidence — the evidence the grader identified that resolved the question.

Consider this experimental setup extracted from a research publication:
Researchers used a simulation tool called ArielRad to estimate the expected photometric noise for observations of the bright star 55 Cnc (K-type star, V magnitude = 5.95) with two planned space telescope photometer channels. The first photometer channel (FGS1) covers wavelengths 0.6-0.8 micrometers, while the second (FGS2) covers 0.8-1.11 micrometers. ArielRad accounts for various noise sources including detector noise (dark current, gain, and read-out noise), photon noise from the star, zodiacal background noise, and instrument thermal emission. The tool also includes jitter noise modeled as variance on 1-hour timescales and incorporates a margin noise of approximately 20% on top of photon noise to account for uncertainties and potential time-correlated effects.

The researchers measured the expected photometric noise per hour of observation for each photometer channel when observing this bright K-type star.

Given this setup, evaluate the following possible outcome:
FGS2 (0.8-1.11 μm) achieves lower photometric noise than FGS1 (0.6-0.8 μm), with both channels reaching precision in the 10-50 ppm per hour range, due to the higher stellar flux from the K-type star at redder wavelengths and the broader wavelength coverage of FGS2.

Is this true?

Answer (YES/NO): NO